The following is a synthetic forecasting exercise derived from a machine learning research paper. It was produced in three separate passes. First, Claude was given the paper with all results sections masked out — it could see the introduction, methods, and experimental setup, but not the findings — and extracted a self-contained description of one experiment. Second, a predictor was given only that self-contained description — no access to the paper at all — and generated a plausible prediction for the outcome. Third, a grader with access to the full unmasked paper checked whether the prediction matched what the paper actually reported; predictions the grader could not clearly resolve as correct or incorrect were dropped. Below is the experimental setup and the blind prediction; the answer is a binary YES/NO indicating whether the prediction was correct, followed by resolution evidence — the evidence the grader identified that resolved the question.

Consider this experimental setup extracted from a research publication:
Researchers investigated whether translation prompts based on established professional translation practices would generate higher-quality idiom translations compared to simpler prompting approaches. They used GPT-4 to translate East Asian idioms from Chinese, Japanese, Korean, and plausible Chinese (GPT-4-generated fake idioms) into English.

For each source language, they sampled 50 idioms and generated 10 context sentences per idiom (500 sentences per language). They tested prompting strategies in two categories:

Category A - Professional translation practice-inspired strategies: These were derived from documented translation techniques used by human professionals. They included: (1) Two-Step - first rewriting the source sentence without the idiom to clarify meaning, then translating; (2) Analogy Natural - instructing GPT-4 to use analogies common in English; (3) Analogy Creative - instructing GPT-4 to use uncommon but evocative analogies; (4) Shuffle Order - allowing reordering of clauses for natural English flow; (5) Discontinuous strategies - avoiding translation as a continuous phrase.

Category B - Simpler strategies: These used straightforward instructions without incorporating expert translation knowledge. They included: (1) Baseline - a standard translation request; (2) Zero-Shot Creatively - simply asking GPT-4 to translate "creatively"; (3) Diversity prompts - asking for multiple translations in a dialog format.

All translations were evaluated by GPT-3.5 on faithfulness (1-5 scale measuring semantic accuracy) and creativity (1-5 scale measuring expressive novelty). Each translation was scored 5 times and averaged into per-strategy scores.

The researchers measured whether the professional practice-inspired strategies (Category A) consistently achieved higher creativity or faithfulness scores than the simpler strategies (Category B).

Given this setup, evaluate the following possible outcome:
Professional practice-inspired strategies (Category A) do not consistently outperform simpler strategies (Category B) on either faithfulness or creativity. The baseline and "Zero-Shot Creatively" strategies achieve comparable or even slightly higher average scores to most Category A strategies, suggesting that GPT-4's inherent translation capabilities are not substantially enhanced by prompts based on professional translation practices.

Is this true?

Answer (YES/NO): YES